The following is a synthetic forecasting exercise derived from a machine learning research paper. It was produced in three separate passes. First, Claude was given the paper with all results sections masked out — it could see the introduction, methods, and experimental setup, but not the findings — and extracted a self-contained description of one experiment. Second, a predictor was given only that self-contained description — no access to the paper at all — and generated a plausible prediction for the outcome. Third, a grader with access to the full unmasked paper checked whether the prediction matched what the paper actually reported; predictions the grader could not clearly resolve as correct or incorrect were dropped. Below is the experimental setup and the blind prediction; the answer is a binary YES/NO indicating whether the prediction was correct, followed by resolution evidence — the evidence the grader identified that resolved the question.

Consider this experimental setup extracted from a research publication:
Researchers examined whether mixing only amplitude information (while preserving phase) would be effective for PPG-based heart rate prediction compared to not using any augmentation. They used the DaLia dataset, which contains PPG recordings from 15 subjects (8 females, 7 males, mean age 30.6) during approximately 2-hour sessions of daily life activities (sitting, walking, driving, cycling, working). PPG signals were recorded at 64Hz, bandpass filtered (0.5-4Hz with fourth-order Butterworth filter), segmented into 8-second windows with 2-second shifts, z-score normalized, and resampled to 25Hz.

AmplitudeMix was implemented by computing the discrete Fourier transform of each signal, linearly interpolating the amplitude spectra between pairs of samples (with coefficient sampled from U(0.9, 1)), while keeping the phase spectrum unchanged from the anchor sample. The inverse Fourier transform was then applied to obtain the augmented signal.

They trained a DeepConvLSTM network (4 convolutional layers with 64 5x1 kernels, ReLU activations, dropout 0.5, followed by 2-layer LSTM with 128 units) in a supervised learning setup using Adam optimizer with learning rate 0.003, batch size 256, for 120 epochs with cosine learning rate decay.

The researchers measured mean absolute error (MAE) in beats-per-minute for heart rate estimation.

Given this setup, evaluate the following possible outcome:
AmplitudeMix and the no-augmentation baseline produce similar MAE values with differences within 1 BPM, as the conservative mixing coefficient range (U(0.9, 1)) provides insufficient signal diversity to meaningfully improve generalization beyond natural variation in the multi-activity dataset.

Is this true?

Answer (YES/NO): NO